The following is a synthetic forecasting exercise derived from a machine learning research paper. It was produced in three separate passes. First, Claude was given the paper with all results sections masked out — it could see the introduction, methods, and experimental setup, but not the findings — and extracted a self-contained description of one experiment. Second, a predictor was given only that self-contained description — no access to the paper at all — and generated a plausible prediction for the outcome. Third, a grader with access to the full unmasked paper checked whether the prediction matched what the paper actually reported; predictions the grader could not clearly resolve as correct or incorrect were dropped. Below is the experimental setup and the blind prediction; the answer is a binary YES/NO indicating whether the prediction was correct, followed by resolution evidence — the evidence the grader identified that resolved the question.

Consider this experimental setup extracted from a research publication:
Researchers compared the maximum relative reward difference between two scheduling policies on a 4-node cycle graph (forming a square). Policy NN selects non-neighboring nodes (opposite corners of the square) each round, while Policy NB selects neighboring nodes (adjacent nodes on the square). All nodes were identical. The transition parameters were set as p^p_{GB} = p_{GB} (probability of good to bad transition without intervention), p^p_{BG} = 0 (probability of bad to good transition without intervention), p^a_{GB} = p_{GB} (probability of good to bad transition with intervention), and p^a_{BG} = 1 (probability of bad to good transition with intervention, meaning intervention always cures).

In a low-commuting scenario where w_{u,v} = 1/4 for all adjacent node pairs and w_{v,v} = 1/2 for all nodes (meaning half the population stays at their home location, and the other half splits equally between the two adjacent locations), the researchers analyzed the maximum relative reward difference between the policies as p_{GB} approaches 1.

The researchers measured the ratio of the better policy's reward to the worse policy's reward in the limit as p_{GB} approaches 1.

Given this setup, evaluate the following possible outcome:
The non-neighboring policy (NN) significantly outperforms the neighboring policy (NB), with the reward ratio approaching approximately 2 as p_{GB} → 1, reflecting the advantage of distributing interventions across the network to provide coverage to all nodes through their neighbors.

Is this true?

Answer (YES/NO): NO